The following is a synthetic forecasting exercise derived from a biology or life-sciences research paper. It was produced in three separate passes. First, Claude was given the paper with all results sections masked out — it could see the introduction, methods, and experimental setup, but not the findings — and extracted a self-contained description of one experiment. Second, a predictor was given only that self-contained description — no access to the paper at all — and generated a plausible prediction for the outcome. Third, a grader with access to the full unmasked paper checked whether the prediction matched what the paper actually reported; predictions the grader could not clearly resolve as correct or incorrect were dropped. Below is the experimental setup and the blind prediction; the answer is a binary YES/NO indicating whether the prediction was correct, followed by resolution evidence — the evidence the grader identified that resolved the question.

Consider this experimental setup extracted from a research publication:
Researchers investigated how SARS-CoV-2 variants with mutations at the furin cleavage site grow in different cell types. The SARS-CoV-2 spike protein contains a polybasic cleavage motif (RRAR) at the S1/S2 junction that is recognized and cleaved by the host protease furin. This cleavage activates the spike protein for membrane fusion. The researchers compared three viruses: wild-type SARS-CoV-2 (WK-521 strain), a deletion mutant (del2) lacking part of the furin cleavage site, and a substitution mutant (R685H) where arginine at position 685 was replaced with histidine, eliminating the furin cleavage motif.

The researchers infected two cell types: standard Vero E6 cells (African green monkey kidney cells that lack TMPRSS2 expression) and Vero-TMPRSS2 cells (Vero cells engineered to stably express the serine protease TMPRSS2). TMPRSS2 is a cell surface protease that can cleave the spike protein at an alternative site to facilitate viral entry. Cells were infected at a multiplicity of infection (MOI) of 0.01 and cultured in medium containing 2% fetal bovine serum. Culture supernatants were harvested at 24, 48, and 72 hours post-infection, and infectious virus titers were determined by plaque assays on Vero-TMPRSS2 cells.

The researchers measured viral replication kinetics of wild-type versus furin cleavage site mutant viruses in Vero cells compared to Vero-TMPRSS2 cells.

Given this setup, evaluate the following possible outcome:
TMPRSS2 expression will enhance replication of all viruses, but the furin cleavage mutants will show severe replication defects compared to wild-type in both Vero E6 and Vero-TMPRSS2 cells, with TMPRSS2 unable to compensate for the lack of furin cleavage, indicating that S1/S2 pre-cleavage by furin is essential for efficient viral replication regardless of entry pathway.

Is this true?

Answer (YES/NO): NO